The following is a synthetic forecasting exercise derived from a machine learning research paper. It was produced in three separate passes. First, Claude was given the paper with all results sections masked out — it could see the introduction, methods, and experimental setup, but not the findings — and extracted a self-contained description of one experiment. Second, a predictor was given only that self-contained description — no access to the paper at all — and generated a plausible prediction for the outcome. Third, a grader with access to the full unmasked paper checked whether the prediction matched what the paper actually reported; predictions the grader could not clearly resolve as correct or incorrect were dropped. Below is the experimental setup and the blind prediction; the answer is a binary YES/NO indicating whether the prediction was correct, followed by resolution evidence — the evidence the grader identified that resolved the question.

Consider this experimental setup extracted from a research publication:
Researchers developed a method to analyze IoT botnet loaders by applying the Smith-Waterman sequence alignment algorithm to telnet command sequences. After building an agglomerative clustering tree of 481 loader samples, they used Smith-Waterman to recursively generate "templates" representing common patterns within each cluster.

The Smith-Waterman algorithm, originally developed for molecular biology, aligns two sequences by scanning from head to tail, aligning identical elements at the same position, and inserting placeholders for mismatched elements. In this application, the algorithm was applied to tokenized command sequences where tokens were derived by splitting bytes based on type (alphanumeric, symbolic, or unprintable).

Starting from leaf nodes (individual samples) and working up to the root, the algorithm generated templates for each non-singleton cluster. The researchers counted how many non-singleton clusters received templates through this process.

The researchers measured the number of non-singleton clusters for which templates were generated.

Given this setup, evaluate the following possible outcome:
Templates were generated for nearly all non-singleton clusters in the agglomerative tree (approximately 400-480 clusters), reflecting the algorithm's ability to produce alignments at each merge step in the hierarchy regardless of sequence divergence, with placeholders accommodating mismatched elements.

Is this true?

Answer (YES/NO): YES